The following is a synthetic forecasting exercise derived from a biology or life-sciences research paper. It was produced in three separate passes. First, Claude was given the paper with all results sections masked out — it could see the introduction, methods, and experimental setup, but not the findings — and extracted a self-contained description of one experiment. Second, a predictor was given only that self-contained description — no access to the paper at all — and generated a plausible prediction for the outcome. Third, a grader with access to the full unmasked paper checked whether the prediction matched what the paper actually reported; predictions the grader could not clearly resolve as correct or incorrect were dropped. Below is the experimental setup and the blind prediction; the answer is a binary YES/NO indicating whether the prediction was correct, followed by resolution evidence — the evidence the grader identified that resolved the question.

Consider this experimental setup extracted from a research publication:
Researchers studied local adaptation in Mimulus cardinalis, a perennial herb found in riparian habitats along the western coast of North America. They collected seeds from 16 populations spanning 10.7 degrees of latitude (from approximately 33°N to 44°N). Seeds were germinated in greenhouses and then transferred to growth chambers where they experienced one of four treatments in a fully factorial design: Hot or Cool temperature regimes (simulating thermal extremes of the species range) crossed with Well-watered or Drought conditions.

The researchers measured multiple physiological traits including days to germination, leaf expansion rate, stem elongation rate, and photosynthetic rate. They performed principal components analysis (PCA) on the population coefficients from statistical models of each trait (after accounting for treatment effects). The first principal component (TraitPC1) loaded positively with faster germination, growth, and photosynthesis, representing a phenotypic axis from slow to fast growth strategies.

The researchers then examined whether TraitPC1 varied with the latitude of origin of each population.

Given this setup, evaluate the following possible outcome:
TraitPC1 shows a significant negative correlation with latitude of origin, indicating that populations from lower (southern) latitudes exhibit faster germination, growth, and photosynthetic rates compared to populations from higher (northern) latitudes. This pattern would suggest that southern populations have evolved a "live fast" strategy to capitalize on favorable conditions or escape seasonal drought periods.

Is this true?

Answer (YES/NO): YES